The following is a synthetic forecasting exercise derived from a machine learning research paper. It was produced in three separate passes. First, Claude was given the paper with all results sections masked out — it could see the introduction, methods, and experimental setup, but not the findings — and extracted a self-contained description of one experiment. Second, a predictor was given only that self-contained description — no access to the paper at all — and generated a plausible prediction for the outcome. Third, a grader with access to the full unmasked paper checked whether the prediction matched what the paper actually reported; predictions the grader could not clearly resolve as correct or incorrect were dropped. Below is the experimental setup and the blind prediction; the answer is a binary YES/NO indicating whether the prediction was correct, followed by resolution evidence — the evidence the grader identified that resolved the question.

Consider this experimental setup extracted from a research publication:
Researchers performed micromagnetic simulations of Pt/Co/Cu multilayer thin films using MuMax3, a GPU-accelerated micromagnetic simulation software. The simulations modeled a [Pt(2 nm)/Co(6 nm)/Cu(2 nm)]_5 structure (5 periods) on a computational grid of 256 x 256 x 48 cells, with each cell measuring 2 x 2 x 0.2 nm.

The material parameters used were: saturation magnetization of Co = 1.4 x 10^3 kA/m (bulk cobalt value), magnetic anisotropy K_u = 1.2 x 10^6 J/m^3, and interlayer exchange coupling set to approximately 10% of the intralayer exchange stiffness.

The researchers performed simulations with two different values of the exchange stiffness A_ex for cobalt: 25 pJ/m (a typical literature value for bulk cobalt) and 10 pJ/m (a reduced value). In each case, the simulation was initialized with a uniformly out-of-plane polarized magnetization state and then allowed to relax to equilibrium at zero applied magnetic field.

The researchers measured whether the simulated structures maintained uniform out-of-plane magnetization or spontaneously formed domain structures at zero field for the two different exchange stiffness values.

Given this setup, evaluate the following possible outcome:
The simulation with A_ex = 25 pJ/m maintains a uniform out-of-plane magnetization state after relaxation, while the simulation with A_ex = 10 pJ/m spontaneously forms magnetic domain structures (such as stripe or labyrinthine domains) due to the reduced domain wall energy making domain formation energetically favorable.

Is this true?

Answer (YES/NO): NO